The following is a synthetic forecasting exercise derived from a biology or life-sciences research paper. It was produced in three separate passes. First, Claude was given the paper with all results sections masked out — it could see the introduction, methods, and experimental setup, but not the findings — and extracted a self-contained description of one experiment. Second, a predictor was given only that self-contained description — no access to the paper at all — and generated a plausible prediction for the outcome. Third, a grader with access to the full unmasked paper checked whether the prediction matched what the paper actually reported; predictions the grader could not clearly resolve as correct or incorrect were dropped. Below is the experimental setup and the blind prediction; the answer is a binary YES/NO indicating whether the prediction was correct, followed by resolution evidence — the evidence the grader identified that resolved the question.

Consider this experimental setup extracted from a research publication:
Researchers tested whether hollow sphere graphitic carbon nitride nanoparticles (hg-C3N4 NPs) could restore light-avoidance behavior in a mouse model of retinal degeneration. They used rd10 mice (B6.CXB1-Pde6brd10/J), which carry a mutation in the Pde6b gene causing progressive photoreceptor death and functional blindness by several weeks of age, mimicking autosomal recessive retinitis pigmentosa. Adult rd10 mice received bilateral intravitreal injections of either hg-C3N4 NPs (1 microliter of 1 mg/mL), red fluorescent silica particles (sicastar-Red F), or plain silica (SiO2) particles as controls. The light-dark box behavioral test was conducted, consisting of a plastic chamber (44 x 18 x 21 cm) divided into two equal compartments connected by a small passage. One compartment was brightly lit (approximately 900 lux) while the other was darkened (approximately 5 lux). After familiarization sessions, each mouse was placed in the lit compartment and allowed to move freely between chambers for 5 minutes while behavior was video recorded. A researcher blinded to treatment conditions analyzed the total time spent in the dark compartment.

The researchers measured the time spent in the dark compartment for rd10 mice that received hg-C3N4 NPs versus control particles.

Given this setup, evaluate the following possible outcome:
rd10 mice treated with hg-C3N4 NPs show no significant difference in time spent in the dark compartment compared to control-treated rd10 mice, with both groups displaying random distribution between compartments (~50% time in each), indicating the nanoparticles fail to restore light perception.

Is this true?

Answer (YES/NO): NO